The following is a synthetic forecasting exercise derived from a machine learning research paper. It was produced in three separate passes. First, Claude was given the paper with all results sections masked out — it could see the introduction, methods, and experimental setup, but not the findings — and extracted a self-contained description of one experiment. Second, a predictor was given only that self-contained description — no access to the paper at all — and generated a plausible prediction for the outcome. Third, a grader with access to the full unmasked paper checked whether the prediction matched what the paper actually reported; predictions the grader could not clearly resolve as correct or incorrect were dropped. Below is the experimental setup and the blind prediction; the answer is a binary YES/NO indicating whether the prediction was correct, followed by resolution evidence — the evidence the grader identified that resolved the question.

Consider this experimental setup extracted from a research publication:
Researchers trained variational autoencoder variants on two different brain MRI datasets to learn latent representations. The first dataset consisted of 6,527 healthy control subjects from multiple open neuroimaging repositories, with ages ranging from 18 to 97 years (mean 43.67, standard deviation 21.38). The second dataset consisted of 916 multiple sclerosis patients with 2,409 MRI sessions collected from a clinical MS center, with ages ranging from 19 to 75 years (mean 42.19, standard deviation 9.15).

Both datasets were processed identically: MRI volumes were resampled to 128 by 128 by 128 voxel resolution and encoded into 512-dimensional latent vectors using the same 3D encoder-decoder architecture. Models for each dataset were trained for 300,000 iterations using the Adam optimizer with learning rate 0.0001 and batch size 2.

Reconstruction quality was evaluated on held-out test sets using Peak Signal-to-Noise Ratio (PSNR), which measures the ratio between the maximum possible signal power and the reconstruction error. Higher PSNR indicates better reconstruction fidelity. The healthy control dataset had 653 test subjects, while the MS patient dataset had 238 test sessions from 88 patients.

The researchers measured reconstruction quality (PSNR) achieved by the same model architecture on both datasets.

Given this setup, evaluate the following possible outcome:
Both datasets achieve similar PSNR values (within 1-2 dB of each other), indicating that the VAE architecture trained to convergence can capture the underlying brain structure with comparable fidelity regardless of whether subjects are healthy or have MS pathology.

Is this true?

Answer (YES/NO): YES